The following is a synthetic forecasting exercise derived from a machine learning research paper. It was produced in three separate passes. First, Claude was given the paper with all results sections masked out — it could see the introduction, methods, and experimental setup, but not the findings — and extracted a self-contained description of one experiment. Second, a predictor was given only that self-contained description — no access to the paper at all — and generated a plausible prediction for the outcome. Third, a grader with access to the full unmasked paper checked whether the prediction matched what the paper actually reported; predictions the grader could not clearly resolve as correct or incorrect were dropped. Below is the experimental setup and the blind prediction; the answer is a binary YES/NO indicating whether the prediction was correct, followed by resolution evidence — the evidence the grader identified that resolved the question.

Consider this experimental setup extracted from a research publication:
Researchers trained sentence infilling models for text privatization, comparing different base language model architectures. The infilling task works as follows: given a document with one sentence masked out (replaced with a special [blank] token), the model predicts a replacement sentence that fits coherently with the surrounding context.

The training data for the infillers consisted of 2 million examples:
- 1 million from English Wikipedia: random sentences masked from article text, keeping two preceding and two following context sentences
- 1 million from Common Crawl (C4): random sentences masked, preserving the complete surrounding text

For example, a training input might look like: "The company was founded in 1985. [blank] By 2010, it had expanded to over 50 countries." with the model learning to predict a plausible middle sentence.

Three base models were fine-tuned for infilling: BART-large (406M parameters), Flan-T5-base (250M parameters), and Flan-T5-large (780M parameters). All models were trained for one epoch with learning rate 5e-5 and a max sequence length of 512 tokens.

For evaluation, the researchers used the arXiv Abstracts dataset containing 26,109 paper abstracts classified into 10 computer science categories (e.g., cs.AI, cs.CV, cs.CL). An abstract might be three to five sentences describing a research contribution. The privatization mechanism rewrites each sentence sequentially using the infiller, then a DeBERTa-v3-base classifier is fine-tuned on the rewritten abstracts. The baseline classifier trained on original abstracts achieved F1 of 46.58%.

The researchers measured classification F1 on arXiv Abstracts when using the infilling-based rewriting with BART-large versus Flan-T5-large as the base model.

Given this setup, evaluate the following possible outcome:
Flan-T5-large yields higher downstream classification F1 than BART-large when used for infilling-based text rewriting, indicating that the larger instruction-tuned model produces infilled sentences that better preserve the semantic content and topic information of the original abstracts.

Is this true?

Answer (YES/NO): YES